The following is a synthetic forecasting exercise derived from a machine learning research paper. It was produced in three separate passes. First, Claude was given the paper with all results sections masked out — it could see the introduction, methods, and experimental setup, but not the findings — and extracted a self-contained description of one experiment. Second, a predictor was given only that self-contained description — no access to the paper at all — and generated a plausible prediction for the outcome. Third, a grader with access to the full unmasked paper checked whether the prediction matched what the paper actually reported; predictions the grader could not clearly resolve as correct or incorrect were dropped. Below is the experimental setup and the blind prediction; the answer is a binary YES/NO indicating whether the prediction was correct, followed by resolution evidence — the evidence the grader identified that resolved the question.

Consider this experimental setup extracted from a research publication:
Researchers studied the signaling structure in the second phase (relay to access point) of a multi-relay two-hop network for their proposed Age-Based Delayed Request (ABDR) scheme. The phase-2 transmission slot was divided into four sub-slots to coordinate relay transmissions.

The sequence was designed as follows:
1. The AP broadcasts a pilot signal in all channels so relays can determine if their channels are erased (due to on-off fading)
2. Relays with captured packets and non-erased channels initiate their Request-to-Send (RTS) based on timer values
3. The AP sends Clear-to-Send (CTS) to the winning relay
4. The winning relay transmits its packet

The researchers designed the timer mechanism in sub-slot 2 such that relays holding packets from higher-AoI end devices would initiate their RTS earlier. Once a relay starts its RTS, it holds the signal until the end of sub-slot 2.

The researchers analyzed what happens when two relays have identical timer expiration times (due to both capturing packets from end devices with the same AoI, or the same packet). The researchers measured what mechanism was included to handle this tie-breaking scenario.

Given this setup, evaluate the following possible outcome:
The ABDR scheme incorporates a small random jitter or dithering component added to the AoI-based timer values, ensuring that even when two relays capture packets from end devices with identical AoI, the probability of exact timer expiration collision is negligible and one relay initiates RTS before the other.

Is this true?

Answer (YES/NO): YES